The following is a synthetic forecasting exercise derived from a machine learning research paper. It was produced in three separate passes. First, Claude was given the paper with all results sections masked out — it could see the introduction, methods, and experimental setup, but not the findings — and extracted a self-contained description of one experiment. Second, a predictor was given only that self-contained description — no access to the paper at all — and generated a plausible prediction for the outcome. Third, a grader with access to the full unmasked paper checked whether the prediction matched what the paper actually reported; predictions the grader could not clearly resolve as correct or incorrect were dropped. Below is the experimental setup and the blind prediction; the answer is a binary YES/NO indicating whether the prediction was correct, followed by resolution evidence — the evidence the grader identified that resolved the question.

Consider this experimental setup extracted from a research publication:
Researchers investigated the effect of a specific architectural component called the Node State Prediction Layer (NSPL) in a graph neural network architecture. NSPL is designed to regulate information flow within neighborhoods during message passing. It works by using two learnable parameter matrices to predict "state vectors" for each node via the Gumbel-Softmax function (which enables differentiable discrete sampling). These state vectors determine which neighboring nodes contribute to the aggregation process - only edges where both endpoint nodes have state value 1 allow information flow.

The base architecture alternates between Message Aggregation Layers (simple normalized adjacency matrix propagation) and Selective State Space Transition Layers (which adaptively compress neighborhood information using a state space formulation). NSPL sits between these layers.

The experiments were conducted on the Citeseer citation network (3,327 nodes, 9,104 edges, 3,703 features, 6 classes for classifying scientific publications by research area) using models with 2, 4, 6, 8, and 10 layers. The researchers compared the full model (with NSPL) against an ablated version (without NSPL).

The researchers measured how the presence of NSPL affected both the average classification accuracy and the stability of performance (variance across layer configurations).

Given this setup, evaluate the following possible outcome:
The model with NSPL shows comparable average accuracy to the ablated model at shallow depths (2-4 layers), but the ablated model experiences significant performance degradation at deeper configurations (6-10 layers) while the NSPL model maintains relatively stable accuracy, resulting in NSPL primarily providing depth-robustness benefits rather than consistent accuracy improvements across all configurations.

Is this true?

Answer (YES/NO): NO